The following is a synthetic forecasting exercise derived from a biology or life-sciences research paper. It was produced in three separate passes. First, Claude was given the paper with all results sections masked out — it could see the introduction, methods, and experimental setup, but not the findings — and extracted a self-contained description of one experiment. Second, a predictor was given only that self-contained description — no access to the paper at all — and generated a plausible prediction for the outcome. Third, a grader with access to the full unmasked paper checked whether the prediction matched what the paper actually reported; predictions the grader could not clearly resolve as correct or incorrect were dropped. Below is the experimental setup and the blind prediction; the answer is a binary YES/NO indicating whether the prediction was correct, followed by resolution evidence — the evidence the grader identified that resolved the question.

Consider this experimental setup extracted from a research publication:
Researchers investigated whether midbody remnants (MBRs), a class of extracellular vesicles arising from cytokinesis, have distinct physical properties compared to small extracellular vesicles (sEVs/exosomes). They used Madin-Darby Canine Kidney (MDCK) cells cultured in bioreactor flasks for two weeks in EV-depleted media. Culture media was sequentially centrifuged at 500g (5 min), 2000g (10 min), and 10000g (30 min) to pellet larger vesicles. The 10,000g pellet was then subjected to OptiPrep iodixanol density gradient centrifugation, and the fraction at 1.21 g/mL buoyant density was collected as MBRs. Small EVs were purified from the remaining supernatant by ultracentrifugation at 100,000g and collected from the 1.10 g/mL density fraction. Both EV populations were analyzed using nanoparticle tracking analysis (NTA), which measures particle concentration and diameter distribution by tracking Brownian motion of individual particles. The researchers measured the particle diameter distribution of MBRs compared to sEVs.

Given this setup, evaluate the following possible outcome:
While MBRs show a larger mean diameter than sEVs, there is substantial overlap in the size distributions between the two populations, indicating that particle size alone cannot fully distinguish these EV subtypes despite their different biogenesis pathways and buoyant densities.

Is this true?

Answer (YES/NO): YES